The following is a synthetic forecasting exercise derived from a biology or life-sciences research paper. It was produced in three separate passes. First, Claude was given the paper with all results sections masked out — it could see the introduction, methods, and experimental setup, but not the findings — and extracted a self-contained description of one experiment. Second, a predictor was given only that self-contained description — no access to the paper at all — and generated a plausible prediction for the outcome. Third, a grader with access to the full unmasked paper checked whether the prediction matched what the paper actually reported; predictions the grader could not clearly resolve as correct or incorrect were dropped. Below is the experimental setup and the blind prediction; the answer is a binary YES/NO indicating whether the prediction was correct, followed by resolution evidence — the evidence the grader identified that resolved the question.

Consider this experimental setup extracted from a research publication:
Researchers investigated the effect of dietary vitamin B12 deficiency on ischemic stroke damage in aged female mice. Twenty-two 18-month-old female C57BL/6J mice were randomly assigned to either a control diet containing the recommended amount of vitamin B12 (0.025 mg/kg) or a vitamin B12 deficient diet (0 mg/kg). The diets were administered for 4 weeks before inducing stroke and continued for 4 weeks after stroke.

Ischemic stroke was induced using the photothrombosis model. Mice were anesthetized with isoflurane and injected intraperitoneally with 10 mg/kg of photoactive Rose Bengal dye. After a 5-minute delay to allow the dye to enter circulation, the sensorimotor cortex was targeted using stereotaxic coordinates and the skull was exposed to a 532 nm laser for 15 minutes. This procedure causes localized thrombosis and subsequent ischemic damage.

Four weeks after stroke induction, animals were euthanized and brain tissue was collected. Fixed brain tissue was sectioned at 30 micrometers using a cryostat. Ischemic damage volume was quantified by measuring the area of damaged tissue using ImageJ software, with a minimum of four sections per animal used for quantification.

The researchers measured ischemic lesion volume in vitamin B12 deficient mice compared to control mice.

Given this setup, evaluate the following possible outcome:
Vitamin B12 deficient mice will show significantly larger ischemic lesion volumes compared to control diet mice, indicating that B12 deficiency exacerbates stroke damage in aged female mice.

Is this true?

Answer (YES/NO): YES